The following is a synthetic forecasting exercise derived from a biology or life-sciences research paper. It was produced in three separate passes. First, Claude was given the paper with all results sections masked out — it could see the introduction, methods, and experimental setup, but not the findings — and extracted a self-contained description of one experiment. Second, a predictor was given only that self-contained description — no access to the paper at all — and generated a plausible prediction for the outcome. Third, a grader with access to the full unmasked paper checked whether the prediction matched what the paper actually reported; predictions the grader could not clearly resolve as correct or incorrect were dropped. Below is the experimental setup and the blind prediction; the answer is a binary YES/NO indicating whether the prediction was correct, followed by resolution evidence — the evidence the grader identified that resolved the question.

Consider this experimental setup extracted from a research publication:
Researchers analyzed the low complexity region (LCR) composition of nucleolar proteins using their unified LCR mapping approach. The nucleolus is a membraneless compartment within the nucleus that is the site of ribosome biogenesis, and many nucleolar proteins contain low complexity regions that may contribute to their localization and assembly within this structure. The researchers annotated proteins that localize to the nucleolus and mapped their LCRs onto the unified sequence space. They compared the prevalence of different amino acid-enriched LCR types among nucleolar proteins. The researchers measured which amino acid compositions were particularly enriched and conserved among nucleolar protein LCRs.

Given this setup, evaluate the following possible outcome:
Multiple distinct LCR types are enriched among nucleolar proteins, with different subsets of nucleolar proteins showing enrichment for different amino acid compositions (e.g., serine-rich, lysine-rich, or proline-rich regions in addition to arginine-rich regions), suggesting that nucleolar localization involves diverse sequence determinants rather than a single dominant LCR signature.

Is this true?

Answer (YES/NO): NO